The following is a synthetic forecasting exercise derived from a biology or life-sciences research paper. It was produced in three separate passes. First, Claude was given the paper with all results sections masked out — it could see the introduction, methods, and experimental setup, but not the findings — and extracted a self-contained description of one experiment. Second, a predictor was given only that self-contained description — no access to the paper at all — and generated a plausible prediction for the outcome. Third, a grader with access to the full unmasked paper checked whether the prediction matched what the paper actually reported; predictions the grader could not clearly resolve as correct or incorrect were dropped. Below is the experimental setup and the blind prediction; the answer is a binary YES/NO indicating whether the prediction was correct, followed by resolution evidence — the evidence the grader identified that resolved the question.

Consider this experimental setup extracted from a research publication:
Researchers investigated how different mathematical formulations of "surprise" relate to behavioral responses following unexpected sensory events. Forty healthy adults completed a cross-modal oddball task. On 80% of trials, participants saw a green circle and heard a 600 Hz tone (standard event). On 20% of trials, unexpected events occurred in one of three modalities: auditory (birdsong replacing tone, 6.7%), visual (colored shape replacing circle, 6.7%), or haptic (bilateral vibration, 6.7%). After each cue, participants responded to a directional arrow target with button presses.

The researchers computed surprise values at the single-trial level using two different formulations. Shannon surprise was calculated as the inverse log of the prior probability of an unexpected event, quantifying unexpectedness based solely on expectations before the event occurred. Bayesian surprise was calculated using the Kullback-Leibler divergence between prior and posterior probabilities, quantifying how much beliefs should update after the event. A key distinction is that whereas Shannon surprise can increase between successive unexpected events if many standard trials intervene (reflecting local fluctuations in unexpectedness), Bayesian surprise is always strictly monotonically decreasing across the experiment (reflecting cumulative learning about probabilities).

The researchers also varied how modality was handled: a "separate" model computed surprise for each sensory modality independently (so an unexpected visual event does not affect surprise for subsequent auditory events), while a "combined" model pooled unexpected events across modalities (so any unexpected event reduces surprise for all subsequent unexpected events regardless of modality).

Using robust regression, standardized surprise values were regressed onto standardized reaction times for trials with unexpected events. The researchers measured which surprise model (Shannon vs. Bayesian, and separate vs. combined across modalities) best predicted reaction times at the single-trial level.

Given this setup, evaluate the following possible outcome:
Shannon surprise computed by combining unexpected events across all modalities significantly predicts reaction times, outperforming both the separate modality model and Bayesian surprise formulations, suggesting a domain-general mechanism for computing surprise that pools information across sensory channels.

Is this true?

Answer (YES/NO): NO